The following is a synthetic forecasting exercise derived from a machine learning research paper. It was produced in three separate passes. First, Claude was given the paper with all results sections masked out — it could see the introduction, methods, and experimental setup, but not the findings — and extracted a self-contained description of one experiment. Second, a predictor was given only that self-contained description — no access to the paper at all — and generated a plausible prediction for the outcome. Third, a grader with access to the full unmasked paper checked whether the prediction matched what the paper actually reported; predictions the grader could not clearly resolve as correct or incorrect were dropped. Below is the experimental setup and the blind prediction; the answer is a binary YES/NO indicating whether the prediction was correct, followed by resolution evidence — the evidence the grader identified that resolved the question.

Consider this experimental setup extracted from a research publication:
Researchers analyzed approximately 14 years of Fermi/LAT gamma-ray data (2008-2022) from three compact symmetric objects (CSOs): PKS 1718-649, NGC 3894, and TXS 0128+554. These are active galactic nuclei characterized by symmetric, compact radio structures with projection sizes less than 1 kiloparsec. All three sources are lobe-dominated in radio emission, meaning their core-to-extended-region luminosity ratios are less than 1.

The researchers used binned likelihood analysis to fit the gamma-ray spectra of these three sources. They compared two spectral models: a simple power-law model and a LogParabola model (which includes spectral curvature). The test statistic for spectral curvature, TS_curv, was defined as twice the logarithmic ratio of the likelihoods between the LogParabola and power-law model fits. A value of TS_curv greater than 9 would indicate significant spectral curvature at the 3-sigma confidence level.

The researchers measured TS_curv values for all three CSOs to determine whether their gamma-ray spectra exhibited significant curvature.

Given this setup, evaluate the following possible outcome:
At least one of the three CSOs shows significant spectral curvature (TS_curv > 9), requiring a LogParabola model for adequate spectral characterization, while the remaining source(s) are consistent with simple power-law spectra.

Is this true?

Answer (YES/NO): NO